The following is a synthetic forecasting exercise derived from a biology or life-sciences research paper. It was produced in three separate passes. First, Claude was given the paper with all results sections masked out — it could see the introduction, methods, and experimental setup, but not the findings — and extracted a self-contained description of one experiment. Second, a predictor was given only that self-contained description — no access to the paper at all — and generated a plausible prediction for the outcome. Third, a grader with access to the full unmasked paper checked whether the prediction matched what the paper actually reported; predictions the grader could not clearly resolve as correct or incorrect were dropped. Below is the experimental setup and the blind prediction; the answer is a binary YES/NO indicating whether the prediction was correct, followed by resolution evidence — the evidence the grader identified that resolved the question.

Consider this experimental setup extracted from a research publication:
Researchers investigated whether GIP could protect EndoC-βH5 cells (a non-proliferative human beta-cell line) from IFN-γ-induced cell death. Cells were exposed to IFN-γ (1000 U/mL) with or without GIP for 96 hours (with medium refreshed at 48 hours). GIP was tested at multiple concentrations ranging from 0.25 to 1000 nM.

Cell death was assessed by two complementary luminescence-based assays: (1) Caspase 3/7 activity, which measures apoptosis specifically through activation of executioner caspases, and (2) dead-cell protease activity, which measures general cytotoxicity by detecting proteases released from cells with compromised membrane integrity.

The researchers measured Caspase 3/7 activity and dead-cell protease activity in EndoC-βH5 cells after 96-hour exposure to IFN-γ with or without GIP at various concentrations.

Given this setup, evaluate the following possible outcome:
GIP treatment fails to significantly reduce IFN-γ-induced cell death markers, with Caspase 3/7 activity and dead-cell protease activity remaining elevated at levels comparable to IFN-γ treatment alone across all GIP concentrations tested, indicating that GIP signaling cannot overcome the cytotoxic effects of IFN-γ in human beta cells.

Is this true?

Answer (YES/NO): YES